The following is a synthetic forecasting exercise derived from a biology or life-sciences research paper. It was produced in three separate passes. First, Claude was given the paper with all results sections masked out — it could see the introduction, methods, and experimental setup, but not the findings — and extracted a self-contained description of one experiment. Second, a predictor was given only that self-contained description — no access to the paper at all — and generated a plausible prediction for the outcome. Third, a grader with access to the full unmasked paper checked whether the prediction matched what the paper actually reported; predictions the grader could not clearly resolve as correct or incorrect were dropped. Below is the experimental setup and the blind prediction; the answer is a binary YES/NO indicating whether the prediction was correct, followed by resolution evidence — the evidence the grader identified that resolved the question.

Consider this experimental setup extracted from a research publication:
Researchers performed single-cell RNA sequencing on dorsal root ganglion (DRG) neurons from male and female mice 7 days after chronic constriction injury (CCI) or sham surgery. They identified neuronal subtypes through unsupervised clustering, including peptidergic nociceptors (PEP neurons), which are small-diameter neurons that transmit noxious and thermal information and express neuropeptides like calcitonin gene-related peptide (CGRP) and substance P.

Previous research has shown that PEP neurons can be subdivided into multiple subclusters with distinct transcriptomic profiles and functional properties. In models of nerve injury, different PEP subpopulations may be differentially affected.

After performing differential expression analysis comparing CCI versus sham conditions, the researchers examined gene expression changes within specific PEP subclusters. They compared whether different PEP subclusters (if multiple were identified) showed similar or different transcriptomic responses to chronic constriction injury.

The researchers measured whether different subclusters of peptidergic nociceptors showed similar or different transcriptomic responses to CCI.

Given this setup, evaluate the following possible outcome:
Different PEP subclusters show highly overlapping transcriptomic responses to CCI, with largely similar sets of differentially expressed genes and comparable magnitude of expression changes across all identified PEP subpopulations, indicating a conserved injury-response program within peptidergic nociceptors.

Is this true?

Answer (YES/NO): NO